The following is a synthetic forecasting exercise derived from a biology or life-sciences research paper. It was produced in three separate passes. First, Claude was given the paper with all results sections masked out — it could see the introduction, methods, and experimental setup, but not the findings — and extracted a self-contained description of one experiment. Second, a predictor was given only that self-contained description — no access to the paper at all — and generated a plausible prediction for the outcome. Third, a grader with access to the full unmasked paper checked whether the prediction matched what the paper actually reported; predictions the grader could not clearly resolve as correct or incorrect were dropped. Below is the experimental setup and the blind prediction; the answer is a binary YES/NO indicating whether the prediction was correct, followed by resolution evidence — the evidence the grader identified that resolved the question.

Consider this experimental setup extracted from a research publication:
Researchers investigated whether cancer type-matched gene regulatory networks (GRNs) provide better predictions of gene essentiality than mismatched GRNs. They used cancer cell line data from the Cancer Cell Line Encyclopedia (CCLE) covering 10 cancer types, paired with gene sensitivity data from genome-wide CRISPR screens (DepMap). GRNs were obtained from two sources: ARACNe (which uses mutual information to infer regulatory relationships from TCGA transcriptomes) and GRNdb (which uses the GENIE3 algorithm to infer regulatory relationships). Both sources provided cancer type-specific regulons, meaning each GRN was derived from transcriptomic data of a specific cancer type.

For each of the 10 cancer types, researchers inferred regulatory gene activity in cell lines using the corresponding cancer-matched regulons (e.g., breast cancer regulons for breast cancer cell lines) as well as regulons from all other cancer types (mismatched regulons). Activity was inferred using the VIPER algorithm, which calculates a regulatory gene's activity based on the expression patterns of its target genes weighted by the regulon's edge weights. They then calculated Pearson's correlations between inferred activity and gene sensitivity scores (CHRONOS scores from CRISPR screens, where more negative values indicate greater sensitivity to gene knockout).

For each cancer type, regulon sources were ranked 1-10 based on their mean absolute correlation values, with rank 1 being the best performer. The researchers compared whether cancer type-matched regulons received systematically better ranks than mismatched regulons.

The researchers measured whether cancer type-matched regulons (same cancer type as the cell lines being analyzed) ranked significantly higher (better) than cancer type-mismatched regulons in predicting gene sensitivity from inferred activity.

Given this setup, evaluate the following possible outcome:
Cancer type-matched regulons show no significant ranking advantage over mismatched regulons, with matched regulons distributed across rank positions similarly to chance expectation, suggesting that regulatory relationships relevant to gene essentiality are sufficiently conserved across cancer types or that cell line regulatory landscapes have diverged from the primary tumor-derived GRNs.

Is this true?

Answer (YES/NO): NO